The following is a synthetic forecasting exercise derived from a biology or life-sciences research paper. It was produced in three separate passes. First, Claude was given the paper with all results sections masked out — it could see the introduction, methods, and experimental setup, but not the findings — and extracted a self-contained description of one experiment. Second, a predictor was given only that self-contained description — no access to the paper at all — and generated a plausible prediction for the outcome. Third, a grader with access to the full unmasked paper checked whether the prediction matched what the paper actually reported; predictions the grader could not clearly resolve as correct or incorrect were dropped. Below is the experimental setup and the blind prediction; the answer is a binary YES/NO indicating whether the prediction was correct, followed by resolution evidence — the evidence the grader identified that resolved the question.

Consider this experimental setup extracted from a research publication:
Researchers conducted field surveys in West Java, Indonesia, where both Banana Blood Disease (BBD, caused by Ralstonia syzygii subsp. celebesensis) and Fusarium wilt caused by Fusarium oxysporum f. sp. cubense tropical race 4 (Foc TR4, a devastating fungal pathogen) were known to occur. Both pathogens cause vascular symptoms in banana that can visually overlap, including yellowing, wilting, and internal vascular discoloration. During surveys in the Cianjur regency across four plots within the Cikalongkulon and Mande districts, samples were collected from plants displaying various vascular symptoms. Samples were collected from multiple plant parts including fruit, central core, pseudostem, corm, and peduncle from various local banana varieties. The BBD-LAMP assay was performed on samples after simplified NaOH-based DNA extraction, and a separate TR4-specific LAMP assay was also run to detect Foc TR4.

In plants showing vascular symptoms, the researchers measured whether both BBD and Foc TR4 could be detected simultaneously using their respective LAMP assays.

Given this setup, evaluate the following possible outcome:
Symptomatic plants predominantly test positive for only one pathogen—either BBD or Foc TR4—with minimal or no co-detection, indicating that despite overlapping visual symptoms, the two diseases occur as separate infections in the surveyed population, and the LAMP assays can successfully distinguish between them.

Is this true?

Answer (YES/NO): NO